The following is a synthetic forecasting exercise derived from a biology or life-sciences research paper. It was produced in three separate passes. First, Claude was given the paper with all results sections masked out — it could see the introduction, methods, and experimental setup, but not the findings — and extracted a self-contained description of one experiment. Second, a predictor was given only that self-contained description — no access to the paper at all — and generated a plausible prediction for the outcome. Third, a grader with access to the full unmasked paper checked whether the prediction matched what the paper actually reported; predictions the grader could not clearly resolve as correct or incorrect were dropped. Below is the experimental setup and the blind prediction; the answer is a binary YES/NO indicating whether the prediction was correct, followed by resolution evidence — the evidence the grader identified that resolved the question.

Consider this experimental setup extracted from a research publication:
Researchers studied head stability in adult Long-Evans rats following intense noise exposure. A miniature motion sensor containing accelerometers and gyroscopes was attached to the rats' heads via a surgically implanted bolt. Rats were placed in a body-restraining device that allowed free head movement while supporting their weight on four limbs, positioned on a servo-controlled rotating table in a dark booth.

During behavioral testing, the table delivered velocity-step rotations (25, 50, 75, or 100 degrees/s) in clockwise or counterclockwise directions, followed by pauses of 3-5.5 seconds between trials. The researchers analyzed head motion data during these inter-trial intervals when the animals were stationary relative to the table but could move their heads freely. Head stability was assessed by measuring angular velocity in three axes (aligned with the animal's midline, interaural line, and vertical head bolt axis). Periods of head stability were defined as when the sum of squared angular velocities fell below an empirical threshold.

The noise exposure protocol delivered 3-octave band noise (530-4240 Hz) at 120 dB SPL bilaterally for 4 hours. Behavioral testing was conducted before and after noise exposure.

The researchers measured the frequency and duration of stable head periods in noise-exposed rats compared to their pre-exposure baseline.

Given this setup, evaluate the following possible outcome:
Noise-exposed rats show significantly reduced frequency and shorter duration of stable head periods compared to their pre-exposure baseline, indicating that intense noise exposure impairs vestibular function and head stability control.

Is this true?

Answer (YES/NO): NO